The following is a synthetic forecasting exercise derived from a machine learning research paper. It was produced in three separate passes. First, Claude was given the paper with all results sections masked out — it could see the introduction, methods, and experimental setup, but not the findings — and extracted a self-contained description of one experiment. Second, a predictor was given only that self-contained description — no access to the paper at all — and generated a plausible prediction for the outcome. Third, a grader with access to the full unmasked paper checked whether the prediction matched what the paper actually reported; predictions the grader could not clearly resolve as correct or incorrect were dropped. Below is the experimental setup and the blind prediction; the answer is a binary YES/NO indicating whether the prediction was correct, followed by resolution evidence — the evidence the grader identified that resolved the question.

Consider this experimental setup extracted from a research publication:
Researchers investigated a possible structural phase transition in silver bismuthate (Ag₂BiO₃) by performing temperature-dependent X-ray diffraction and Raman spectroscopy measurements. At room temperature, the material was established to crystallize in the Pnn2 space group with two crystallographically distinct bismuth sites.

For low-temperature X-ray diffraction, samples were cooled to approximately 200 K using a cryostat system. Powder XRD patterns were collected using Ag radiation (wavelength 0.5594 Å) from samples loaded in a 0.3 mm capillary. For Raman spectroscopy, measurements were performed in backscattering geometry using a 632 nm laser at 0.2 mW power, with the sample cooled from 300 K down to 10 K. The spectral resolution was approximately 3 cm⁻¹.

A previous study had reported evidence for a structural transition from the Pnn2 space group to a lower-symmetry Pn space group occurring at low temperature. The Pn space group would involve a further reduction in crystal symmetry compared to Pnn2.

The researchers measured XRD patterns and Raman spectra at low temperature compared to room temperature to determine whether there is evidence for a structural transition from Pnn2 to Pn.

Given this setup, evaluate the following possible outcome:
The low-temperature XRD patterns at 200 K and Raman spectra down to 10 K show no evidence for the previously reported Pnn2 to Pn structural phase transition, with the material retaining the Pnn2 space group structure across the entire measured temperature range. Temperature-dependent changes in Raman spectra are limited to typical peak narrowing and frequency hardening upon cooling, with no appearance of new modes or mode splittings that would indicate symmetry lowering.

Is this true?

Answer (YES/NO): NO